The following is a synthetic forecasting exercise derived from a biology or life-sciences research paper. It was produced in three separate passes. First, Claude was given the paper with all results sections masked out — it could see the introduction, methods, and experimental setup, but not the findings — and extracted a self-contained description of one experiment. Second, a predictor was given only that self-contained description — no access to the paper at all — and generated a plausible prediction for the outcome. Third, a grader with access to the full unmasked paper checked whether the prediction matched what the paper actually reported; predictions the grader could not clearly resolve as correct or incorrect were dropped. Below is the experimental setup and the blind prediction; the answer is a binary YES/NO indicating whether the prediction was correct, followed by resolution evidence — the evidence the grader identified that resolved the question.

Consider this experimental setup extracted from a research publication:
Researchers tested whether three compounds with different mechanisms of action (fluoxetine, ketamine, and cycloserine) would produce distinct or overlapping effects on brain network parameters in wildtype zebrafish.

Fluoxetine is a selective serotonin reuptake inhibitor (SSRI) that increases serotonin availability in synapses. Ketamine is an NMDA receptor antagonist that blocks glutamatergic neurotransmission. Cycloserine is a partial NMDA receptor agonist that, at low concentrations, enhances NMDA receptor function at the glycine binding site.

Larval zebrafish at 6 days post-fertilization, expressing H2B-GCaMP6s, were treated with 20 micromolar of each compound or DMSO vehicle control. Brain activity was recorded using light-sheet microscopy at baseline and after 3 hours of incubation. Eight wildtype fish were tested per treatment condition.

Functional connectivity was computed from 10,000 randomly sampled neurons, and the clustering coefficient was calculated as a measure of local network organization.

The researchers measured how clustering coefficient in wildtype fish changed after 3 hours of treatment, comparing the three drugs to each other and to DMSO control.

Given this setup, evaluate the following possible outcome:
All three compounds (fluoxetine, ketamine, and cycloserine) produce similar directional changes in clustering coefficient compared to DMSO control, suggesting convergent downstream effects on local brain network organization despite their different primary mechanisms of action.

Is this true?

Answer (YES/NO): NO